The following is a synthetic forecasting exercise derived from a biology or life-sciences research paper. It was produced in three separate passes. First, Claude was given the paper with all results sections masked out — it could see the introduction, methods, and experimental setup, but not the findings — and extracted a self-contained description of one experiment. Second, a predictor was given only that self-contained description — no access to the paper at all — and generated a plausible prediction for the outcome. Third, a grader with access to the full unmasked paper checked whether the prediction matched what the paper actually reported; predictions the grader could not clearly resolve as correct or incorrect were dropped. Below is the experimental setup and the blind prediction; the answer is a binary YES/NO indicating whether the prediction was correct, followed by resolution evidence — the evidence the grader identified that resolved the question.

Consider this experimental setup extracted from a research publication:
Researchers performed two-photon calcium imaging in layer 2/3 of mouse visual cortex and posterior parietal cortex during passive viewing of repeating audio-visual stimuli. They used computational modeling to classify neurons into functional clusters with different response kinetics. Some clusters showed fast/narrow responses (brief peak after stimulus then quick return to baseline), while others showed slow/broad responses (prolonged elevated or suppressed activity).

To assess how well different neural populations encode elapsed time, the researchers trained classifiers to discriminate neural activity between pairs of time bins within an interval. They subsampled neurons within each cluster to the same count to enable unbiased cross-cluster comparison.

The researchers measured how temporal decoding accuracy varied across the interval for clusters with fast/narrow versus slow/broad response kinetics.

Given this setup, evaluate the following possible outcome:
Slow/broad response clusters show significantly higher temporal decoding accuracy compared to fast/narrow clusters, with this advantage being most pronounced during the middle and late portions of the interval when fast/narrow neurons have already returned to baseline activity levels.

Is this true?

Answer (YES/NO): NO